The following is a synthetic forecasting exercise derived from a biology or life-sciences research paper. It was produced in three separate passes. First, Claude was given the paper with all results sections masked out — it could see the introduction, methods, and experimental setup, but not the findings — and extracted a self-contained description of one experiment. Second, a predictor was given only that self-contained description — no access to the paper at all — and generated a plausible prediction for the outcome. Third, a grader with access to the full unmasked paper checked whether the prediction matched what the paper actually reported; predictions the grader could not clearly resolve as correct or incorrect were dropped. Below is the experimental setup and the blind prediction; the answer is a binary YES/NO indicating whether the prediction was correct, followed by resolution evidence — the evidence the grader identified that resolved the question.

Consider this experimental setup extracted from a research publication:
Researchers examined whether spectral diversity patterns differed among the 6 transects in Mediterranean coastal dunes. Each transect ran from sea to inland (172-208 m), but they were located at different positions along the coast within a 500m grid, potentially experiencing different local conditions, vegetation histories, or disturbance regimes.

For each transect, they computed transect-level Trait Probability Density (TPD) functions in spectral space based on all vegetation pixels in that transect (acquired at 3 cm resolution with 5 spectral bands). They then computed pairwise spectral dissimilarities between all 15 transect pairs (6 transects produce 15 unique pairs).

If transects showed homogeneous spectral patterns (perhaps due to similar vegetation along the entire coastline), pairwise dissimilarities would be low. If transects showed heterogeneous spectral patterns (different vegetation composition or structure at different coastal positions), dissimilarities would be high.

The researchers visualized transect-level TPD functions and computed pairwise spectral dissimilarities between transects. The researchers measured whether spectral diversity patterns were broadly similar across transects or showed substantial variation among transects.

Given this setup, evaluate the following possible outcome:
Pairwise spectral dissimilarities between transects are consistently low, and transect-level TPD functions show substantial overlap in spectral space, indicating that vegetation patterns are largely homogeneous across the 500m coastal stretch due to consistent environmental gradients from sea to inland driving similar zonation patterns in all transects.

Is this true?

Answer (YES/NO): YES